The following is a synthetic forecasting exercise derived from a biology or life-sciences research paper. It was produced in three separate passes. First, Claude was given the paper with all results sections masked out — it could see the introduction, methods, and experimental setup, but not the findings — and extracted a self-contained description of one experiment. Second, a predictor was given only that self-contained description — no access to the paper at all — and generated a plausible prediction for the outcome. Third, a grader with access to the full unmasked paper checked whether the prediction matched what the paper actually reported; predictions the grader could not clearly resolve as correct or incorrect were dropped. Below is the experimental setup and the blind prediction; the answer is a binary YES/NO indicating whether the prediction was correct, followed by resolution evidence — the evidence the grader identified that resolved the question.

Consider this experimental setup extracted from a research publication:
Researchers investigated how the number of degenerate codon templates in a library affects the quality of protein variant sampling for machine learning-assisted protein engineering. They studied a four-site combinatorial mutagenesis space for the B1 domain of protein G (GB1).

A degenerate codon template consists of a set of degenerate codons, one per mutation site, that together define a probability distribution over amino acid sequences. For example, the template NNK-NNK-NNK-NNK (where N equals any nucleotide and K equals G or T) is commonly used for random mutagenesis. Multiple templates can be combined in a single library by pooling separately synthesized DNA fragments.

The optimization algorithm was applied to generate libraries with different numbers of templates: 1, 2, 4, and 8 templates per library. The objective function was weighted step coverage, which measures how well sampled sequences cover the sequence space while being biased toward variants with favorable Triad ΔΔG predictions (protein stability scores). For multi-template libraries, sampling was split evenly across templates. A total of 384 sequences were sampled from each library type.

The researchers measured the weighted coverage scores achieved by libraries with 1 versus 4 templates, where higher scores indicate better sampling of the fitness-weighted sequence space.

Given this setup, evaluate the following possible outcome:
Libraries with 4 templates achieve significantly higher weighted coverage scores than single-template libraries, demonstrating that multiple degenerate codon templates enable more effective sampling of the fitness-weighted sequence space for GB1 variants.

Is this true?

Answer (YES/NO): NO